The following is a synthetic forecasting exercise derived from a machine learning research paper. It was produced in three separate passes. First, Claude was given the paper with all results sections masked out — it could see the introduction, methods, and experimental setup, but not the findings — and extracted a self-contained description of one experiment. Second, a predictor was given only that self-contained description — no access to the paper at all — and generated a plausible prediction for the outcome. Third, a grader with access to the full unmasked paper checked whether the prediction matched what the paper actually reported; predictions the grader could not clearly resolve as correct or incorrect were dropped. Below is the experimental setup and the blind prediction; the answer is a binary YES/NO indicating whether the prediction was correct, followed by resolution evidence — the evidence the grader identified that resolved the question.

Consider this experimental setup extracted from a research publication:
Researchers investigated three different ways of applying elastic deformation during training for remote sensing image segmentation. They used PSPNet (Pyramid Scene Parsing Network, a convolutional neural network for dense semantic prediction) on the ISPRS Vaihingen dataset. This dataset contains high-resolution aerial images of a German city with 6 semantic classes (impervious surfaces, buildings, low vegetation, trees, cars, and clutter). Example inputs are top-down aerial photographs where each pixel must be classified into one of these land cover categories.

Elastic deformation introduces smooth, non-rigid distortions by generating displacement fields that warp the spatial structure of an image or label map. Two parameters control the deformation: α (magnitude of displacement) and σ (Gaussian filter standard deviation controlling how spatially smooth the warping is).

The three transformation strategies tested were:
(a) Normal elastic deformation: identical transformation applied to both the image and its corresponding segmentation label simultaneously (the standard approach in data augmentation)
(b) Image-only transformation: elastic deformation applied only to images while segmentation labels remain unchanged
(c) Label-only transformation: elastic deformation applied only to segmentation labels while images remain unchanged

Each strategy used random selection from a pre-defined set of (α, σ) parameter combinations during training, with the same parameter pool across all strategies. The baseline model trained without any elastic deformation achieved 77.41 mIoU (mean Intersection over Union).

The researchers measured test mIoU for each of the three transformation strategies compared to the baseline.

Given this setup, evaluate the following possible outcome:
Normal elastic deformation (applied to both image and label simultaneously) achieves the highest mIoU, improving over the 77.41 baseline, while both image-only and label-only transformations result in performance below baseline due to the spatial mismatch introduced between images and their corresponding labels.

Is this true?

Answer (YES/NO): NO